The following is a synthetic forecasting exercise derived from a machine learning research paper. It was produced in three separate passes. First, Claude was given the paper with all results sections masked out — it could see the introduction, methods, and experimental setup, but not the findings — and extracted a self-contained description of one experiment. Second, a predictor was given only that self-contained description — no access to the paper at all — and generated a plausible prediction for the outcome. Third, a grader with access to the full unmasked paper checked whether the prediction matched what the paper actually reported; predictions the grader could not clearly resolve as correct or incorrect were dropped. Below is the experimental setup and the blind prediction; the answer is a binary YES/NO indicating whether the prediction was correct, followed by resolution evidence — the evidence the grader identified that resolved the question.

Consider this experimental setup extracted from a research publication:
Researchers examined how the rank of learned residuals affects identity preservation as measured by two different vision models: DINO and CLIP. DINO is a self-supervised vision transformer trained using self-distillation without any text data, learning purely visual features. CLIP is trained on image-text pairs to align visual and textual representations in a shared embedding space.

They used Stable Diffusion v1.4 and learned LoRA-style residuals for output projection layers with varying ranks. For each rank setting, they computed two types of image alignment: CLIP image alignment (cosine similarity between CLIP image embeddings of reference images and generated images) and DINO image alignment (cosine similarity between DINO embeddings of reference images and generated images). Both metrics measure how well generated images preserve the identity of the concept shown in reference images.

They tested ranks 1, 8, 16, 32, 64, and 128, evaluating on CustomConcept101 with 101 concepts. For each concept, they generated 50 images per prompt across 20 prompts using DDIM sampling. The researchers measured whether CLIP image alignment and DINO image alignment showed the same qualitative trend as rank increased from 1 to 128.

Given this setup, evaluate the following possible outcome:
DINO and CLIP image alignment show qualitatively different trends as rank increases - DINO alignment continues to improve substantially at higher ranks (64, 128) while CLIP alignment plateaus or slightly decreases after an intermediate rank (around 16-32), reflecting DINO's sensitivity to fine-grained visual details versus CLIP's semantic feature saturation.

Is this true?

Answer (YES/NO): NO